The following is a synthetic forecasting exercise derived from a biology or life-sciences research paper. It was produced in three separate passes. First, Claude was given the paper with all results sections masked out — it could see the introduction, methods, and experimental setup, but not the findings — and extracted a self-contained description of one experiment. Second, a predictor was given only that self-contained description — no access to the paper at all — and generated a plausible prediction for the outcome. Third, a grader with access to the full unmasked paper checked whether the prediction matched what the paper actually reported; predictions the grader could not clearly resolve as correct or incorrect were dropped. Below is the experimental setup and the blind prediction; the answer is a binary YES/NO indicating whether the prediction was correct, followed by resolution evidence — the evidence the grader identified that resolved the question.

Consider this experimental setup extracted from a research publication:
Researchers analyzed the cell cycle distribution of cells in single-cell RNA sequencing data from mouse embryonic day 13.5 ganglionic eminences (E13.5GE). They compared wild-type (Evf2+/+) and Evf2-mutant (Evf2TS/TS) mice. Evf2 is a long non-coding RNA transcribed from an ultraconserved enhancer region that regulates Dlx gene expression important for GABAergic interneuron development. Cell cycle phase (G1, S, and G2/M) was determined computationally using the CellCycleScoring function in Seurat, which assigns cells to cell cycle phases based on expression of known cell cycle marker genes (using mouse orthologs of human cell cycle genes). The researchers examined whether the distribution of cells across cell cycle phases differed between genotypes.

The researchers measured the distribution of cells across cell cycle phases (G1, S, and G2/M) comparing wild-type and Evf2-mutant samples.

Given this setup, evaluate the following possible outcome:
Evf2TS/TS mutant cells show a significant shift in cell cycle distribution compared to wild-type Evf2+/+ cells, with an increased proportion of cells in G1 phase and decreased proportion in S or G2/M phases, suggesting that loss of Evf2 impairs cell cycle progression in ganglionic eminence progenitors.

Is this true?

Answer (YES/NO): NO